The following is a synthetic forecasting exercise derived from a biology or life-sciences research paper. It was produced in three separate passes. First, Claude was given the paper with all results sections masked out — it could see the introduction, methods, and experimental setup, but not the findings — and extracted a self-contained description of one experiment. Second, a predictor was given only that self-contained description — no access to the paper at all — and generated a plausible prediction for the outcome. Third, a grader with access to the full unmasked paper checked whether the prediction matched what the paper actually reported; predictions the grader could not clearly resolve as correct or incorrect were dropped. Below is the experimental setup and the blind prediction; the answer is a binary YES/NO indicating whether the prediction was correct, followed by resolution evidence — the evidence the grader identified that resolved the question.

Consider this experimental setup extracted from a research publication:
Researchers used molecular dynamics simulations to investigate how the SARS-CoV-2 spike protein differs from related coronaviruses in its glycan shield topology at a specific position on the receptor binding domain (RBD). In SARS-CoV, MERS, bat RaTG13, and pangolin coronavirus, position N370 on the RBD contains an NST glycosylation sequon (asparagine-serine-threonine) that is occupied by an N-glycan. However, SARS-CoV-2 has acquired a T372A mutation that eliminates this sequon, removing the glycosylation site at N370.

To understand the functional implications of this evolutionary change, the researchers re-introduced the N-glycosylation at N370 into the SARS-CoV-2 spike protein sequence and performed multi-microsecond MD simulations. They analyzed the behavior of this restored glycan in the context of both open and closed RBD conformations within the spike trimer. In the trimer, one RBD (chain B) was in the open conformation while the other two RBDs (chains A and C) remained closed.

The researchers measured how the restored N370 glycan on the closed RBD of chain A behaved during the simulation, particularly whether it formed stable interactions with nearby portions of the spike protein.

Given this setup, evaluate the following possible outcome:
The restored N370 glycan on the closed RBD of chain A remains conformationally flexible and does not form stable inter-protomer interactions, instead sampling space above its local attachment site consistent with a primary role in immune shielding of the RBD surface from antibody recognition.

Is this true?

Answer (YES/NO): NO